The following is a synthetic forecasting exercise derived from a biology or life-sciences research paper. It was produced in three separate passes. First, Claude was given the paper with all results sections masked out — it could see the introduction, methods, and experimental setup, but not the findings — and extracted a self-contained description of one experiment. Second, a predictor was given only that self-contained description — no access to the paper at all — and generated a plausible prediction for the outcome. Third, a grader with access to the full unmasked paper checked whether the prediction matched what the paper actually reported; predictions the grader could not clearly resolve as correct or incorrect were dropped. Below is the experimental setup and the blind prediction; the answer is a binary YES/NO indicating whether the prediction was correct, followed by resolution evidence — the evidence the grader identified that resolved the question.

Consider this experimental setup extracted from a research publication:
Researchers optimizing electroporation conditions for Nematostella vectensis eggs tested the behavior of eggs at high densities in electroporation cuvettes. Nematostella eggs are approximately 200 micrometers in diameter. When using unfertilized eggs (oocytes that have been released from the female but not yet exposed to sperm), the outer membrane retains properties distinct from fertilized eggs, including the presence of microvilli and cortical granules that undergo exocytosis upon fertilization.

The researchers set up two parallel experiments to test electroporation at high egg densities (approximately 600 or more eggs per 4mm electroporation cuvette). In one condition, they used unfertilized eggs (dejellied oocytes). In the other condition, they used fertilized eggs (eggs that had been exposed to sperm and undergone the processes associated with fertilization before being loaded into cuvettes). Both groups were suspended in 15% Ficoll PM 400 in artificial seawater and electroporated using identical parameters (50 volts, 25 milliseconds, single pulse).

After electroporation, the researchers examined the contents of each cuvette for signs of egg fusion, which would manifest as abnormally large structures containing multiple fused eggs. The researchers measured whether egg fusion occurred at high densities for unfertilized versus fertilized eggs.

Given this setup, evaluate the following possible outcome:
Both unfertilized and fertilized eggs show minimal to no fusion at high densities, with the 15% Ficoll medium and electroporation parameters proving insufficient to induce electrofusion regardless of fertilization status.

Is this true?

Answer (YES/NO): NO